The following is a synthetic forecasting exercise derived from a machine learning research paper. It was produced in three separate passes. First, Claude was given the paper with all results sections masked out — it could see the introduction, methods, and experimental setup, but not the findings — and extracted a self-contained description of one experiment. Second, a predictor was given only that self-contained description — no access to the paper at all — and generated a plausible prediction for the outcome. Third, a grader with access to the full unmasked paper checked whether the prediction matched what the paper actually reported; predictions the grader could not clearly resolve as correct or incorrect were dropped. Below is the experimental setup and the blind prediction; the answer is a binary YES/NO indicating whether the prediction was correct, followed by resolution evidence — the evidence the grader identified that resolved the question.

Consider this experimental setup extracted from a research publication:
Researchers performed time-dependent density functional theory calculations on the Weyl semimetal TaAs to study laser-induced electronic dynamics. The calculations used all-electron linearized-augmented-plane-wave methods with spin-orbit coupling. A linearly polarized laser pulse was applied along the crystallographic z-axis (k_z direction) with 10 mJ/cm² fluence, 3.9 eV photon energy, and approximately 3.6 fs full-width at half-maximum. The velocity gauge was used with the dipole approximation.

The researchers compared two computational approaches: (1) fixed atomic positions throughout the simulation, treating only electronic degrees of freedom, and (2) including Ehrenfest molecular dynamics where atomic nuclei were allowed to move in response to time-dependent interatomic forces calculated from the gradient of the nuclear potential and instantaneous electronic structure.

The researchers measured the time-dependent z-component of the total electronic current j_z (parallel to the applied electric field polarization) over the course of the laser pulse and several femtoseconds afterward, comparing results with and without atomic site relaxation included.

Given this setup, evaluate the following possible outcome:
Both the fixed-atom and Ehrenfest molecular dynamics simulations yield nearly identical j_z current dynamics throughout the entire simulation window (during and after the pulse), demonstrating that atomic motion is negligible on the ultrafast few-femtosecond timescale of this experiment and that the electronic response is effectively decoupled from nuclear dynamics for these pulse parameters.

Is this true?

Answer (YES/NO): NO